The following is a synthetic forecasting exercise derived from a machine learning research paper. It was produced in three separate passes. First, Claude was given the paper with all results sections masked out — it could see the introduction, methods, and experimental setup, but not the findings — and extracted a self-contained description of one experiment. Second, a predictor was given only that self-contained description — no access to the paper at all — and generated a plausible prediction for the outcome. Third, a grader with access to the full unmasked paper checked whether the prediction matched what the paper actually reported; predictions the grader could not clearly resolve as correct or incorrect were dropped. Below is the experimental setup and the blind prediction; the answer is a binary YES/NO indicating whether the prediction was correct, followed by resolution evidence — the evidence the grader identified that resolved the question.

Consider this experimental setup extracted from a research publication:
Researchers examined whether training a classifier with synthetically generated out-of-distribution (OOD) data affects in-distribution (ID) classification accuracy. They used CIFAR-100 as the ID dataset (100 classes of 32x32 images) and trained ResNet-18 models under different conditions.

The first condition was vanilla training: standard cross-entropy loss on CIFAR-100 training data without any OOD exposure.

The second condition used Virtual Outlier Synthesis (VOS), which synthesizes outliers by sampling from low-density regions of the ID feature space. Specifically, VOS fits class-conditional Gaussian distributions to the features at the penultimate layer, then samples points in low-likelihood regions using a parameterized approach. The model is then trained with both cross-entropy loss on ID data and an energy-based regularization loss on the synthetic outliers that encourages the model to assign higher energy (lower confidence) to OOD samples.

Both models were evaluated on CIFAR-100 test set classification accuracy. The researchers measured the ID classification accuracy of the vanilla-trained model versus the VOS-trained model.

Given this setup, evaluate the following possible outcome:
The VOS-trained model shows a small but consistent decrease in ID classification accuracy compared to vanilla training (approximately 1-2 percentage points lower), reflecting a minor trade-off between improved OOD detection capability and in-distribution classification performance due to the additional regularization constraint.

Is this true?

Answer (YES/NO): NO